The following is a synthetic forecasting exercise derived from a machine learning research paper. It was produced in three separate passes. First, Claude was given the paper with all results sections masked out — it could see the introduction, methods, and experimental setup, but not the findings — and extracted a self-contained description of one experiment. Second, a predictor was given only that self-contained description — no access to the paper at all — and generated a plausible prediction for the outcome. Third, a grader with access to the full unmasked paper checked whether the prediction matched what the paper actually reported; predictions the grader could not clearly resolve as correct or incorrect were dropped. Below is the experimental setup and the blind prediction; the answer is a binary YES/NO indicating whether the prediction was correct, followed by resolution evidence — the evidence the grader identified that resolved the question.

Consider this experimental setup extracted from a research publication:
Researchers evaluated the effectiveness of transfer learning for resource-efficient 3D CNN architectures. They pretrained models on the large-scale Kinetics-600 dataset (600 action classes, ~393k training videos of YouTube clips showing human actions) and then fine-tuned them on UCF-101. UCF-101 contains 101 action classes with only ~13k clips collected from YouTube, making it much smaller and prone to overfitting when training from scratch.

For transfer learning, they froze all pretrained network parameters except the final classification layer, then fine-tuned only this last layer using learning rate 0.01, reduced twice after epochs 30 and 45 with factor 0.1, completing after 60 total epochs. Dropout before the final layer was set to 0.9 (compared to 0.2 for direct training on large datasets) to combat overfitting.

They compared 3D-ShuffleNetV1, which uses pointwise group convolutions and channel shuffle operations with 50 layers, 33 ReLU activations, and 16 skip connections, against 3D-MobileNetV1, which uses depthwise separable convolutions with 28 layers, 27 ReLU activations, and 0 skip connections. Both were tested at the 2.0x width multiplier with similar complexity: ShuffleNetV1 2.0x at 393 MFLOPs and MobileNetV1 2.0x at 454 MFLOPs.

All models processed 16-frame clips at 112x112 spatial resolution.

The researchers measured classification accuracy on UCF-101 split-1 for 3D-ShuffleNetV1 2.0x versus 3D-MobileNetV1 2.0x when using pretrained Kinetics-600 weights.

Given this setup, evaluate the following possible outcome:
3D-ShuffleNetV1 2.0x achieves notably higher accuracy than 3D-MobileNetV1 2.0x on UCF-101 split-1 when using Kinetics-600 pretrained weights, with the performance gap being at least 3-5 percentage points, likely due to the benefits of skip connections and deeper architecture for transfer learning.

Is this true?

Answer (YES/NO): YES